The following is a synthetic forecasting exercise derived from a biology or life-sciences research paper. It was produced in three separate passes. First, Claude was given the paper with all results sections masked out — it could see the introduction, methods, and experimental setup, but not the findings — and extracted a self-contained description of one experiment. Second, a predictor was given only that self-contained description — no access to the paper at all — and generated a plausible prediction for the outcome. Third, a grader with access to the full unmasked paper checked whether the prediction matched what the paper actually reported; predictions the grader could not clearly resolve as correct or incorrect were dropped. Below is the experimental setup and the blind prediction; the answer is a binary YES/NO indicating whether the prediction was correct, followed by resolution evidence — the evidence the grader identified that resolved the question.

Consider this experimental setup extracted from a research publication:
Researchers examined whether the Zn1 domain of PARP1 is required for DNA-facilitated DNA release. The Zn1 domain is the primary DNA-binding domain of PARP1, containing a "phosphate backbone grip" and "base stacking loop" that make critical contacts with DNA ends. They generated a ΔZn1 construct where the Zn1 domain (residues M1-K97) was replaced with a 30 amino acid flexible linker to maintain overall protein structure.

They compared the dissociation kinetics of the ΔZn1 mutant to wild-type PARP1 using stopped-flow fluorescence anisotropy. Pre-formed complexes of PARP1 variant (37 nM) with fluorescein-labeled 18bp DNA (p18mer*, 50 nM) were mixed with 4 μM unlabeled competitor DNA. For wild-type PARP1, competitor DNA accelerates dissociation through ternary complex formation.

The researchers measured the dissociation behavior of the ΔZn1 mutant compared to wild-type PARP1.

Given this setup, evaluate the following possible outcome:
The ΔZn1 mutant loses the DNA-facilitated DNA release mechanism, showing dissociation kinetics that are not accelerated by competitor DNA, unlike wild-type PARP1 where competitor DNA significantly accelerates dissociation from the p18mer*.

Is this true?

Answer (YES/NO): NO